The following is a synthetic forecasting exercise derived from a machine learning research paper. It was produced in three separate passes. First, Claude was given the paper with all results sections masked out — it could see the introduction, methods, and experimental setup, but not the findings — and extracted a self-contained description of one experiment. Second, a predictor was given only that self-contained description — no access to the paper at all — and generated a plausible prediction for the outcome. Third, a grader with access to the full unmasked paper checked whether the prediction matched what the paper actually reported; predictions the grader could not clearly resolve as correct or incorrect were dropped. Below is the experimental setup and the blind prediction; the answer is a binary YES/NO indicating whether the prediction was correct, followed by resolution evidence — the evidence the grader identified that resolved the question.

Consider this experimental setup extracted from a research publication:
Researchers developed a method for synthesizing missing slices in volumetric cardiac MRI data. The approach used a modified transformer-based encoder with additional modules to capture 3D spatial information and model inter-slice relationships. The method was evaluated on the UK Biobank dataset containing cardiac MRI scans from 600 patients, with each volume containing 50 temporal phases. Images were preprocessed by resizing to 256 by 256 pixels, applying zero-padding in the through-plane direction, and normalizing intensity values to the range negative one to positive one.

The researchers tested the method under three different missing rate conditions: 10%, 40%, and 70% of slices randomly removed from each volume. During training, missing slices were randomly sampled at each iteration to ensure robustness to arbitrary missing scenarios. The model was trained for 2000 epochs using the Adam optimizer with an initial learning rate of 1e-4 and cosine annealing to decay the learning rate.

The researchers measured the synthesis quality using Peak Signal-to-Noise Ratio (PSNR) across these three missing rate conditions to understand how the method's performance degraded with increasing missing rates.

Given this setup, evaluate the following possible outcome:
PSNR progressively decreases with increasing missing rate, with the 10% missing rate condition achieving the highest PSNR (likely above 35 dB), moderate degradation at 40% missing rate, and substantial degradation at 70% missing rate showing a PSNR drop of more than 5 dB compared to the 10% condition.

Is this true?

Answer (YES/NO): NO